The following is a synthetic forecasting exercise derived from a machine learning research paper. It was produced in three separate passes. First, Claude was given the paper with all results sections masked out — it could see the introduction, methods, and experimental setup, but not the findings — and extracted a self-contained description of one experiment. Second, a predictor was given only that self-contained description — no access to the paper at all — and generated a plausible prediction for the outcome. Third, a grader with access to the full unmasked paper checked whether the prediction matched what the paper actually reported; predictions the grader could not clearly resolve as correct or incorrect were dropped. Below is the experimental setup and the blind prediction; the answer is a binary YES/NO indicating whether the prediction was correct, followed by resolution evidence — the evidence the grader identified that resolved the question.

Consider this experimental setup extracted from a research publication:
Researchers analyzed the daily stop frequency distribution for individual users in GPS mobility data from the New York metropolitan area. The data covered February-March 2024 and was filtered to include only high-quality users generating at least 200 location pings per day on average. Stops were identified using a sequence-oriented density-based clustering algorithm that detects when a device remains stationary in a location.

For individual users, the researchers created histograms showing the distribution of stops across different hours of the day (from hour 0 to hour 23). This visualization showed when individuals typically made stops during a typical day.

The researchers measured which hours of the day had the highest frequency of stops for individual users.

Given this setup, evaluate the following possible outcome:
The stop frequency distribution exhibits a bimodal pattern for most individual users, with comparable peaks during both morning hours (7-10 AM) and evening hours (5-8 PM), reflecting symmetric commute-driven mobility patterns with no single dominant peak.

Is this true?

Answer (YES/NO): NO